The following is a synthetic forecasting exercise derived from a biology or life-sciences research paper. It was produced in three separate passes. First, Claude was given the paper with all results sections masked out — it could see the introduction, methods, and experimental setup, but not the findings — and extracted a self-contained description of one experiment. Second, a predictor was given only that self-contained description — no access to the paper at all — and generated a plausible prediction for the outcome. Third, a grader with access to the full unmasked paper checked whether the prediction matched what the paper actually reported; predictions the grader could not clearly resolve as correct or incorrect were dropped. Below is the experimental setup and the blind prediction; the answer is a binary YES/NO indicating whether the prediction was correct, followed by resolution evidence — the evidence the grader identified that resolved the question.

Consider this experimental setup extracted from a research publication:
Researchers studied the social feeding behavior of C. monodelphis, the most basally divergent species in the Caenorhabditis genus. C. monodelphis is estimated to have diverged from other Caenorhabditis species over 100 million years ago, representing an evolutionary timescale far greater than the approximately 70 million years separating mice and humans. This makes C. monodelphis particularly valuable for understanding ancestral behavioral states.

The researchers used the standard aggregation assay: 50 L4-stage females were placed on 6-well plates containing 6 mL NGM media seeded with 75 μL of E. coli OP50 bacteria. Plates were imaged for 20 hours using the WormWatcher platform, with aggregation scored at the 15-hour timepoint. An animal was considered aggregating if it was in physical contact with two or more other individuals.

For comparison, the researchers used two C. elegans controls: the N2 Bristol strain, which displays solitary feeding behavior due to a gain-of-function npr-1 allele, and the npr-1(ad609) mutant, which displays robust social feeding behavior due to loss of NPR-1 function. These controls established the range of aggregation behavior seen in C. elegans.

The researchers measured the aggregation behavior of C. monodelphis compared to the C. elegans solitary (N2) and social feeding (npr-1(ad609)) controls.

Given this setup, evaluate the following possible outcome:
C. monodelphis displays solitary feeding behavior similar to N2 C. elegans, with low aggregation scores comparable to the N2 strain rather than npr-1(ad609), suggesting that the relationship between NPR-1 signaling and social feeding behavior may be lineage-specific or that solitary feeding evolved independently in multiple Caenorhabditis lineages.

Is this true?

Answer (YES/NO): YES